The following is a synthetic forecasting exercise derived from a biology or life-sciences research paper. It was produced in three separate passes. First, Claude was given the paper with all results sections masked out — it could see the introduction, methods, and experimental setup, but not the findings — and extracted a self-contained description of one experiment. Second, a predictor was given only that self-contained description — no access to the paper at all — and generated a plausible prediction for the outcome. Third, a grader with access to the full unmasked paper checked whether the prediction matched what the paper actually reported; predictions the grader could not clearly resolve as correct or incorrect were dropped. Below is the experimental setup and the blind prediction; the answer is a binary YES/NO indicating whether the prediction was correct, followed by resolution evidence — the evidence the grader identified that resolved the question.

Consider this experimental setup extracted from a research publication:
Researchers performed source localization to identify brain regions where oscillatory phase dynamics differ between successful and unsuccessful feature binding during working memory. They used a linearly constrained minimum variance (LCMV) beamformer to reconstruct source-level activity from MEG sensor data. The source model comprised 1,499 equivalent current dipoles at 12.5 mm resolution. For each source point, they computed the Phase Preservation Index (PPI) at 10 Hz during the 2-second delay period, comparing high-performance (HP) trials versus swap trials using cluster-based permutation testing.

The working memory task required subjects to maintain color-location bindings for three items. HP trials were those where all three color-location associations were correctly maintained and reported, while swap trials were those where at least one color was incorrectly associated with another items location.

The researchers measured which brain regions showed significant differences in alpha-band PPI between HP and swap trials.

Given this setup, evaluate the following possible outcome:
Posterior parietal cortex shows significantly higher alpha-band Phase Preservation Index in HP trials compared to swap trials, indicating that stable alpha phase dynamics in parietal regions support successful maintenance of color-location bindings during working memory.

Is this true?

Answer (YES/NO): YES